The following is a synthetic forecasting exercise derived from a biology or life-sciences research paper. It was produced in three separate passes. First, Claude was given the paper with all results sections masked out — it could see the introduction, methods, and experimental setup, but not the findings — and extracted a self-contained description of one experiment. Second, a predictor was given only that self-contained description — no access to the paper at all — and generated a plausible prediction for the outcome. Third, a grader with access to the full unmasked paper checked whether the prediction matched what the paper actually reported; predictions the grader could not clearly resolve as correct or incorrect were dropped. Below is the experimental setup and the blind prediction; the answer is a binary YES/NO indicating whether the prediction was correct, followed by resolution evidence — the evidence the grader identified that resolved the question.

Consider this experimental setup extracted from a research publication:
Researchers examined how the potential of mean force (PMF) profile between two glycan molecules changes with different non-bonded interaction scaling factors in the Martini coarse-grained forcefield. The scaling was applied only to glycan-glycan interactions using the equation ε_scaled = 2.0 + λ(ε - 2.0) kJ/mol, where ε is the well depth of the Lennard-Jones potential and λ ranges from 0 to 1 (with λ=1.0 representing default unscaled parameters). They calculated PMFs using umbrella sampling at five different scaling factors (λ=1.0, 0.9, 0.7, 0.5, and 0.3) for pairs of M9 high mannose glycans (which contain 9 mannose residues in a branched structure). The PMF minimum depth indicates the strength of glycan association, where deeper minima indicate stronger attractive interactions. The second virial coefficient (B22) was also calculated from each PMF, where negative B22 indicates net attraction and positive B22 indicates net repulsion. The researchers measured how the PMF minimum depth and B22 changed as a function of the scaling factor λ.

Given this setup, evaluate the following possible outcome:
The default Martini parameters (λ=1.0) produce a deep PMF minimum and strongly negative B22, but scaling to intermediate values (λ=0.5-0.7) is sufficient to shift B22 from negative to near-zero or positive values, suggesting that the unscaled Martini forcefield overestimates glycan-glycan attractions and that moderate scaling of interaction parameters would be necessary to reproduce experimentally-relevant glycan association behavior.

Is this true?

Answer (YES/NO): YES